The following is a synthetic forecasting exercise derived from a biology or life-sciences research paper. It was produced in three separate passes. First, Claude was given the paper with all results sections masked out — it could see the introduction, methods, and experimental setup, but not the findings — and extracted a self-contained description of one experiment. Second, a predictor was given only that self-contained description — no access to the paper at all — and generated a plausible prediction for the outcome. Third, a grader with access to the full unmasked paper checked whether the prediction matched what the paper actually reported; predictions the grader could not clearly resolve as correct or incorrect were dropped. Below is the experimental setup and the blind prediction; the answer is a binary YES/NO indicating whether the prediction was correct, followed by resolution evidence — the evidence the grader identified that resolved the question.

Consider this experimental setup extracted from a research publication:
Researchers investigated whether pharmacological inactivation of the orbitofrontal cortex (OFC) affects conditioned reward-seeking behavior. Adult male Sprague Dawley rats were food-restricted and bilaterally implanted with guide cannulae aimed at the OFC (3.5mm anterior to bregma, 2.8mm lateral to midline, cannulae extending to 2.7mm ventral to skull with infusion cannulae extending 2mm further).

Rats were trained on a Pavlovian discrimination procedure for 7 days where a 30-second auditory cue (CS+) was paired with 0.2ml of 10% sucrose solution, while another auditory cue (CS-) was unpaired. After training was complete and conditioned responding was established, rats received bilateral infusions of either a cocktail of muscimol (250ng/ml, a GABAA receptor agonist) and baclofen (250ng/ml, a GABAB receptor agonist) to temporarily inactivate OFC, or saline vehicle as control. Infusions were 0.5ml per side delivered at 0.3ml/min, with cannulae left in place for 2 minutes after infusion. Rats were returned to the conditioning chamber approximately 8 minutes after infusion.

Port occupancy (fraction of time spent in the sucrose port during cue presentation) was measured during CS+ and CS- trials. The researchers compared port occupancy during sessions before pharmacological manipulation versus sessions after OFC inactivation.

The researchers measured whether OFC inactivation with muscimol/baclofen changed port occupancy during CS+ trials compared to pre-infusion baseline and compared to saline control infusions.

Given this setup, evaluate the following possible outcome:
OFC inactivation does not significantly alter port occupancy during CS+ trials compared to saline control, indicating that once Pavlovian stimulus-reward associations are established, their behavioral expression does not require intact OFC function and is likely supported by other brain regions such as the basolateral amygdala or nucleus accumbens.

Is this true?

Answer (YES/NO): NO